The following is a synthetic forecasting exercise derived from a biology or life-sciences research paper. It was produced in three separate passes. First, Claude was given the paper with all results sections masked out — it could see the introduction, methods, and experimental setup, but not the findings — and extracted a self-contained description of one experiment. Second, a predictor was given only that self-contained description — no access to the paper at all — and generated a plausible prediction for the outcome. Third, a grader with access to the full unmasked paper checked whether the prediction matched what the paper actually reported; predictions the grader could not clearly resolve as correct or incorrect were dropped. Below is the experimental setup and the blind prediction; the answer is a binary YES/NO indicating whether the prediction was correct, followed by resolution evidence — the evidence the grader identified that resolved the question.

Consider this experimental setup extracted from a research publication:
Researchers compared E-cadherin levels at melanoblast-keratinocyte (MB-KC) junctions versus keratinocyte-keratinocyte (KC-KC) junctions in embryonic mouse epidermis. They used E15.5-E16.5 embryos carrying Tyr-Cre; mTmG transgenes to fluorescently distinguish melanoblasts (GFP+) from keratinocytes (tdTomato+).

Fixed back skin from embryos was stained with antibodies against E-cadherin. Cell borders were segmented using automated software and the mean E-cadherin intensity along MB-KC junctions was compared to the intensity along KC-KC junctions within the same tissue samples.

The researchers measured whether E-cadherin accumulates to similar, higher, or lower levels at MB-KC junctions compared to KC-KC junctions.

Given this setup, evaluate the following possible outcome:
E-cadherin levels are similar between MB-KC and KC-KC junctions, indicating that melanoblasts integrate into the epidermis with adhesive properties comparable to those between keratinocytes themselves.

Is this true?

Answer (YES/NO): NO